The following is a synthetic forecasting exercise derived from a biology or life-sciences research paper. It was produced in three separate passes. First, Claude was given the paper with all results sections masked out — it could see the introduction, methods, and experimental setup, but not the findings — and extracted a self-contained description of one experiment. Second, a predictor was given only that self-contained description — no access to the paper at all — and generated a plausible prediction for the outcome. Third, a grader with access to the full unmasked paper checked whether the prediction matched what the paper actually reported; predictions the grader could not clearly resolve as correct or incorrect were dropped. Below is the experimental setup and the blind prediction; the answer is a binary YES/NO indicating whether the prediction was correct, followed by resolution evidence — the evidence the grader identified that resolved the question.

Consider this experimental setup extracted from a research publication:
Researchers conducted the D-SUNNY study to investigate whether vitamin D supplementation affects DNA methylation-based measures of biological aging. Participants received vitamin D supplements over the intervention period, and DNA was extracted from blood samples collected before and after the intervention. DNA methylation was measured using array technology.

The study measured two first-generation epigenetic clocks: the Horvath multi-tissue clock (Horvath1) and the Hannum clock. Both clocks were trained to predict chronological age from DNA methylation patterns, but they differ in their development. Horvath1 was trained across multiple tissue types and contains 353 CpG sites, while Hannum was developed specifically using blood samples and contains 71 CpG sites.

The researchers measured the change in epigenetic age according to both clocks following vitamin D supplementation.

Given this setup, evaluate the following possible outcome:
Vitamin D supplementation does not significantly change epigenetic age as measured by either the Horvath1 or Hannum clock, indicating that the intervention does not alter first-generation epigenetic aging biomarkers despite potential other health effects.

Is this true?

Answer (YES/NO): NO